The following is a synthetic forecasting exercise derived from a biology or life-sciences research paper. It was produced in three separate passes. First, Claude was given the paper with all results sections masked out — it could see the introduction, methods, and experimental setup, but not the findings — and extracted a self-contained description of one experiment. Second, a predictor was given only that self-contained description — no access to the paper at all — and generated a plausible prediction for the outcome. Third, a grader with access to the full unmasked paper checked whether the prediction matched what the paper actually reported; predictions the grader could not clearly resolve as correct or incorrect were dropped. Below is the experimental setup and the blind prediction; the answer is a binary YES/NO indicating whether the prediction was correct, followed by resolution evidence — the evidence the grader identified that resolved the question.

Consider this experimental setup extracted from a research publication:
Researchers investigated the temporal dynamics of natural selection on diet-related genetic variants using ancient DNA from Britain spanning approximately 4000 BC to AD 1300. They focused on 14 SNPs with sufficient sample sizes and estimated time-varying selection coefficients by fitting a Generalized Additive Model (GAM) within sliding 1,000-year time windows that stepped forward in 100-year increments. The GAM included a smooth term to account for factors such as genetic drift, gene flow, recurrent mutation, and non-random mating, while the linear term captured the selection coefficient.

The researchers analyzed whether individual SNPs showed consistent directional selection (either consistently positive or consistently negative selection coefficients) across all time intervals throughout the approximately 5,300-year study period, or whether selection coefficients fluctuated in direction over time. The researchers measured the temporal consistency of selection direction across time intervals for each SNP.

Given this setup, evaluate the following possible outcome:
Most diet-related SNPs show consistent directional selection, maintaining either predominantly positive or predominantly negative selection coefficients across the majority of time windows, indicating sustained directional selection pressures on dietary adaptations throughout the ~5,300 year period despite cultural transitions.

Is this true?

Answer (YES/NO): NO